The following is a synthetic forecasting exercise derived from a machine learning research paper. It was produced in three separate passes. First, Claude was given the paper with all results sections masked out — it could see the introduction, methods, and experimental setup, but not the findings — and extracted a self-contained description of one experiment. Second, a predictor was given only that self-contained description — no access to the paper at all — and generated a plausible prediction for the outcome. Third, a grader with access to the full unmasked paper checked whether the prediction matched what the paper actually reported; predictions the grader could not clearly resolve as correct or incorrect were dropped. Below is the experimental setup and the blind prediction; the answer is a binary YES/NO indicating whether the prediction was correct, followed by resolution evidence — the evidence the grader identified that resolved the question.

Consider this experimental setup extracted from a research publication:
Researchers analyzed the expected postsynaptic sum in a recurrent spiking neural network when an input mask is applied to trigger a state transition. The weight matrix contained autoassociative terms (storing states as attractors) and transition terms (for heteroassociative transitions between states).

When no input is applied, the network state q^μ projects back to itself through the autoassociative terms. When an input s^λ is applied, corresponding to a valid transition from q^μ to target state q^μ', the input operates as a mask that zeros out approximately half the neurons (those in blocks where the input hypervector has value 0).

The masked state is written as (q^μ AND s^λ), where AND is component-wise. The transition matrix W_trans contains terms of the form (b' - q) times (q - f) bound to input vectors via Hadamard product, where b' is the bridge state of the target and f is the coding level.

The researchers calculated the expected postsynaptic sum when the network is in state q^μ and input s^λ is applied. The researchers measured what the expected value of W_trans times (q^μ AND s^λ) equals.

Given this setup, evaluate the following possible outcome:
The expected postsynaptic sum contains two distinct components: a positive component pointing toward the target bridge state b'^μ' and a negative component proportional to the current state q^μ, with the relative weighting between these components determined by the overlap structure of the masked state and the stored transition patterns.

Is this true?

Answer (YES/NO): NO